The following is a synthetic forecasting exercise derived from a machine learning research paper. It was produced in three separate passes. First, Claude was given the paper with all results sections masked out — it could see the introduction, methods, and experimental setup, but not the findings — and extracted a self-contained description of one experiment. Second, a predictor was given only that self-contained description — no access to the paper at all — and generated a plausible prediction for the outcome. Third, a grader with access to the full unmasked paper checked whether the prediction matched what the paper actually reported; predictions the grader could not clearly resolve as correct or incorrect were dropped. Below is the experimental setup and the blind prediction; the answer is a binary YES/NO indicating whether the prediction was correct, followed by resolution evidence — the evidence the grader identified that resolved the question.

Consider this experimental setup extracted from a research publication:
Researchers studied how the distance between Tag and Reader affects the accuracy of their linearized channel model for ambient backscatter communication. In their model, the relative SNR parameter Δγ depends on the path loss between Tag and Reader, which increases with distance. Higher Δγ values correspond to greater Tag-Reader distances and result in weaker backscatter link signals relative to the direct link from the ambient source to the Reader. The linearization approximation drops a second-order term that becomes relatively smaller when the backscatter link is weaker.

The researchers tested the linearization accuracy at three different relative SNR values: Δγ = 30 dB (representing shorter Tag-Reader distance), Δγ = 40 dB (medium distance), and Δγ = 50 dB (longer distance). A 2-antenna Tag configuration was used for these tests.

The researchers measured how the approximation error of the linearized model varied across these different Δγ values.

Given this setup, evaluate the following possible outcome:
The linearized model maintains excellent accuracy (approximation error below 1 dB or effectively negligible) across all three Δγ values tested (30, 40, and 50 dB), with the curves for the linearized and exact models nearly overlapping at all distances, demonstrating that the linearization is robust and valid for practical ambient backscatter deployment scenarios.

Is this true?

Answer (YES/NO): NO